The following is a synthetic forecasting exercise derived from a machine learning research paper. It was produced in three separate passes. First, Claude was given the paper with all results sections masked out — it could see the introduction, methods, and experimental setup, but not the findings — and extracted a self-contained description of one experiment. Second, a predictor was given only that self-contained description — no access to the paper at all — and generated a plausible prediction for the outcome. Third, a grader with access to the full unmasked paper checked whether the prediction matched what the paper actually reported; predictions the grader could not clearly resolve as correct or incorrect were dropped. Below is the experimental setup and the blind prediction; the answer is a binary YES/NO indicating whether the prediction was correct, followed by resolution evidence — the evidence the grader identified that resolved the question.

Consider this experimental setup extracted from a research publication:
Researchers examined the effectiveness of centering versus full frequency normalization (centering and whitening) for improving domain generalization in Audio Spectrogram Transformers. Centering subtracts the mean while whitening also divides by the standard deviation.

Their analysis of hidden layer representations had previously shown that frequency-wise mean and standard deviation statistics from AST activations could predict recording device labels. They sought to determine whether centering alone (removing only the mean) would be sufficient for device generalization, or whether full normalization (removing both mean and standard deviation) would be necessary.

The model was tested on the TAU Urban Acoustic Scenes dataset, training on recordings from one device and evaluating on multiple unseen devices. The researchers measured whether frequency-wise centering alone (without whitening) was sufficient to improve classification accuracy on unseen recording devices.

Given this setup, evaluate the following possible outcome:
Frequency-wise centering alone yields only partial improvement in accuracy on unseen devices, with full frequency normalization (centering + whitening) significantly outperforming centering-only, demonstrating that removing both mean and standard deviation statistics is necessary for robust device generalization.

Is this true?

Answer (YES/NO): NO